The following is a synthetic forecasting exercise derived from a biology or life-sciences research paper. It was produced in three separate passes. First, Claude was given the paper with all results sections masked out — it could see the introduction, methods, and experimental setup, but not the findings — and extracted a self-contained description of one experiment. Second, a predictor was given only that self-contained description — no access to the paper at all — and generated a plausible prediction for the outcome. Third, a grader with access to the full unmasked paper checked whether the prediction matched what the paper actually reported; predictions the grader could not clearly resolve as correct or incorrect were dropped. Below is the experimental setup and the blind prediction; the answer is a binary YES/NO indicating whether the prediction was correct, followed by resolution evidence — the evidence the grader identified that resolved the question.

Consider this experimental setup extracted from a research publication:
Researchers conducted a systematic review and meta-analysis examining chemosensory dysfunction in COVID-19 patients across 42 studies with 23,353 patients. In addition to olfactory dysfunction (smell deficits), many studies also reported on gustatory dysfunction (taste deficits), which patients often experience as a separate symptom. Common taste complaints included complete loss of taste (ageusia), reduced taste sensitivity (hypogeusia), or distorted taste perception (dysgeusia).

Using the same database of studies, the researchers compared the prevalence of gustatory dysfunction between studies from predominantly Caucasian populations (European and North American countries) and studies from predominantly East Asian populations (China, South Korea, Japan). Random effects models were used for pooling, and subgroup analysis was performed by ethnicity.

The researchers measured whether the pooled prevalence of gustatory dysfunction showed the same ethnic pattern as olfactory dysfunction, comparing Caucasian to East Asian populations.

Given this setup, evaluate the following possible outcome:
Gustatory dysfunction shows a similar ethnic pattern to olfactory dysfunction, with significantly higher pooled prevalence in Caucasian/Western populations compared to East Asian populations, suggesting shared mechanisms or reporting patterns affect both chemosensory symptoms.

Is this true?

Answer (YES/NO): YES